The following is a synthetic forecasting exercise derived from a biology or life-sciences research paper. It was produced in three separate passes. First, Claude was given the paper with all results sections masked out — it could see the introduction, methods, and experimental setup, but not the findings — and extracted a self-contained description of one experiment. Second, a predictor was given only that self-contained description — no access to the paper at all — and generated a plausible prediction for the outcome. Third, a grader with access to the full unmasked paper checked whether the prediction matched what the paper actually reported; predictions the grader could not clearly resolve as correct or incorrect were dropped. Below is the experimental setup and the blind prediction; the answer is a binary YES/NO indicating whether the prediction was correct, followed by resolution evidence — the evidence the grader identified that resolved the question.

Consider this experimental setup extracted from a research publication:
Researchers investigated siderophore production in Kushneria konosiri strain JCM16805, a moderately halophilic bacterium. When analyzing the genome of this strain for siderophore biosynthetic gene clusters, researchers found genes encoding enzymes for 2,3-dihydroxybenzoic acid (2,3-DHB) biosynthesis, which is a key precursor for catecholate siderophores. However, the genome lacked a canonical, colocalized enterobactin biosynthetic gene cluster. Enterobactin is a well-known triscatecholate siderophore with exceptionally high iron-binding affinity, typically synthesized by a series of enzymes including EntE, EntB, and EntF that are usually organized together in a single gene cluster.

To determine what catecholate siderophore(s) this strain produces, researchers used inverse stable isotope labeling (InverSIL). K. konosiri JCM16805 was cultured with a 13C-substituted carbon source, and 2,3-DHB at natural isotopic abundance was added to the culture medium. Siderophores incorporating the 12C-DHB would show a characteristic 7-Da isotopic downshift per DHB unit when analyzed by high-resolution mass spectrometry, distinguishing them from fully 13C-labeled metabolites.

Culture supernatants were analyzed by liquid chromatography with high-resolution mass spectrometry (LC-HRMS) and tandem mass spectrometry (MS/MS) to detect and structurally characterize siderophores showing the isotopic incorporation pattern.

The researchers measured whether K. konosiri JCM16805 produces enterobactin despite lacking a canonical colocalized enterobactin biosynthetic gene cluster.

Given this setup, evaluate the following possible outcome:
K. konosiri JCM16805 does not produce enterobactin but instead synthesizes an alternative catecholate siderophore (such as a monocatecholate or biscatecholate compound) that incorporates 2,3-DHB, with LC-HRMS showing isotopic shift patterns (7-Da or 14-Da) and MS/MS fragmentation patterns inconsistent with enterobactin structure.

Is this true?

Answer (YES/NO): NO